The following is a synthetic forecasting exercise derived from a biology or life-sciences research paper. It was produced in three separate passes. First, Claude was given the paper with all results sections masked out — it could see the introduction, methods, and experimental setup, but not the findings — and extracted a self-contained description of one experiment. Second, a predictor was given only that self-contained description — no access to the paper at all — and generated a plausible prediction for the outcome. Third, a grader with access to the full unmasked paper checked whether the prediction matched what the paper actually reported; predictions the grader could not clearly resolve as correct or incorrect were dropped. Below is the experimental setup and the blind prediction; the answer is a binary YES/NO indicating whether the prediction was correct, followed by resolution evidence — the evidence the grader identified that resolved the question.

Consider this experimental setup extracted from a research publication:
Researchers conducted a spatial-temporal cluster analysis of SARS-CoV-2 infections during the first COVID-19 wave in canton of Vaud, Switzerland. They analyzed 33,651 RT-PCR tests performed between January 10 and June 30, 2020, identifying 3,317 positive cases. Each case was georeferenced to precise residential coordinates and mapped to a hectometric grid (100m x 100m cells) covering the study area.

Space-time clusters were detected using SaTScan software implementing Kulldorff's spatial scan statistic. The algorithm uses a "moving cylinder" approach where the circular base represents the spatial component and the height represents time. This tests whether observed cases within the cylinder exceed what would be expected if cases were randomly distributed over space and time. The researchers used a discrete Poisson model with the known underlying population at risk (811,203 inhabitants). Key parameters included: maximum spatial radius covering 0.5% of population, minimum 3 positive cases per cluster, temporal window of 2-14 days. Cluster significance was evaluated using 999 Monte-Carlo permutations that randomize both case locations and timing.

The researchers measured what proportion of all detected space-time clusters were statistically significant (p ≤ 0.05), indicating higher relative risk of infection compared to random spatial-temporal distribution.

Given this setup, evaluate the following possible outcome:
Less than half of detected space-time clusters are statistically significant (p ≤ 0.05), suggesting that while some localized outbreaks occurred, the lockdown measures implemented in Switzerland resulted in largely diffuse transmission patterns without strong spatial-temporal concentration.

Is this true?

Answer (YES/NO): NO